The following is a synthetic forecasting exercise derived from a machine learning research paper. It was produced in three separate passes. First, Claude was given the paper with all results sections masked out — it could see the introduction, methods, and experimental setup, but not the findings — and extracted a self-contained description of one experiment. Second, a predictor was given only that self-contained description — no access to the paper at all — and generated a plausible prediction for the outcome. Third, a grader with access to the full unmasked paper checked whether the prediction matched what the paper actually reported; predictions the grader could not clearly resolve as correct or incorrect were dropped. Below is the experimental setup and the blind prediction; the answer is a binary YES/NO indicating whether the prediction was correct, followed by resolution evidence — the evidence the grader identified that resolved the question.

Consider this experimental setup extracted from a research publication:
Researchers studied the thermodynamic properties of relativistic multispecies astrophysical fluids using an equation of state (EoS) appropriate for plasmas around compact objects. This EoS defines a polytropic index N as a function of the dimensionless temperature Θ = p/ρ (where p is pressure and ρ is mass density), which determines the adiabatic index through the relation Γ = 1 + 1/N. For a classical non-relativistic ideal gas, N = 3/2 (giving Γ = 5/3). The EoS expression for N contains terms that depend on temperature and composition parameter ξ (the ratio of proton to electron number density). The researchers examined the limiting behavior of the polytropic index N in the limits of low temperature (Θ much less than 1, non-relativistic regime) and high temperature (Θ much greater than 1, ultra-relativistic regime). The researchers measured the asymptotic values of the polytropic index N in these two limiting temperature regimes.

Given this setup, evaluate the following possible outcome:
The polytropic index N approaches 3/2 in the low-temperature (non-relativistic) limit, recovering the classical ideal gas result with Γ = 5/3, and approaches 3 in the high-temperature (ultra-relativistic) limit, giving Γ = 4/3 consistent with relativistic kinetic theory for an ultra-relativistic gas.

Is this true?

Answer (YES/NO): YES